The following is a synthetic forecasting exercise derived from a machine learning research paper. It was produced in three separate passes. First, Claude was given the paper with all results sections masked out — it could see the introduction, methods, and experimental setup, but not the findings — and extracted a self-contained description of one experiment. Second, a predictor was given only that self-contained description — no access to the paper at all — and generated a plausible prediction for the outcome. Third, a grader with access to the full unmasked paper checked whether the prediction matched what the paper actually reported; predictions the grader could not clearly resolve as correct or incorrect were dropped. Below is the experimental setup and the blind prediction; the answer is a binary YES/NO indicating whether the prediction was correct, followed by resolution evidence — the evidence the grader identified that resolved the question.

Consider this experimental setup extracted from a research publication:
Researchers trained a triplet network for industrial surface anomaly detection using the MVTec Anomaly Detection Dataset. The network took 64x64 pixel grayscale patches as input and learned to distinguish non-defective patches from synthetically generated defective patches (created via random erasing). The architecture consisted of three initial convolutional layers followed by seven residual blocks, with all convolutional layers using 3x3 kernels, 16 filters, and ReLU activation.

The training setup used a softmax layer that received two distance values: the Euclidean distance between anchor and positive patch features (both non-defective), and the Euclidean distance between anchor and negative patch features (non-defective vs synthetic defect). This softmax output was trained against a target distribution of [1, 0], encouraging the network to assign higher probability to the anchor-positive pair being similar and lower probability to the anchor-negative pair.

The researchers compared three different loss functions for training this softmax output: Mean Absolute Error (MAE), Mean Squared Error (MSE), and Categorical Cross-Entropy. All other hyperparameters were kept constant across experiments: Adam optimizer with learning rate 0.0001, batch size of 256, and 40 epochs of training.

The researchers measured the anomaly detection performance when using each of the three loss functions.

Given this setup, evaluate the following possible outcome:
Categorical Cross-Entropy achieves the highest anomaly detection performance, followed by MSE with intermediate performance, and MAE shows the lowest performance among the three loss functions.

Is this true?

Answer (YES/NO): NO